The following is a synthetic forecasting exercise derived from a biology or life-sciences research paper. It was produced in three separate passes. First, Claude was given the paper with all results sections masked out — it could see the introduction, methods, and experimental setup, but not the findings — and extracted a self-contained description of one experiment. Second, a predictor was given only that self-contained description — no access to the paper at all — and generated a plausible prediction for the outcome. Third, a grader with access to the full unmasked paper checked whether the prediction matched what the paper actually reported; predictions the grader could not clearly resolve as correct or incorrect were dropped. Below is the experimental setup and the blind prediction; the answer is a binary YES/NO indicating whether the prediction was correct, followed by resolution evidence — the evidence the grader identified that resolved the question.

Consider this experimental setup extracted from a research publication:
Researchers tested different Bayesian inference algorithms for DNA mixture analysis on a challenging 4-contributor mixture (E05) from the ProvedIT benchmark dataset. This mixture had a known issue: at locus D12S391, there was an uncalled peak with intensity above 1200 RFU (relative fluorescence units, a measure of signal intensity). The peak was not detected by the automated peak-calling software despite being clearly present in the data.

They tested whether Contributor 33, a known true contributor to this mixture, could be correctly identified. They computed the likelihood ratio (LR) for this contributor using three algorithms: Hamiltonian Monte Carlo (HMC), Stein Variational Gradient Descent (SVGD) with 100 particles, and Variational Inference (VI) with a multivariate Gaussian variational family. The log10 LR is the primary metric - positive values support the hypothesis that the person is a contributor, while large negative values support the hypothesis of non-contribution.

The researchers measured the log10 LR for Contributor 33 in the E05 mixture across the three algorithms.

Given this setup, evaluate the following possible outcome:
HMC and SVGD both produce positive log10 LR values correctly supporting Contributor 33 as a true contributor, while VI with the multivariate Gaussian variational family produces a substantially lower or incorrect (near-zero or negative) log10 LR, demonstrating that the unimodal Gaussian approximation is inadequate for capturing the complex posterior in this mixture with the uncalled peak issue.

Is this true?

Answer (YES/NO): NO